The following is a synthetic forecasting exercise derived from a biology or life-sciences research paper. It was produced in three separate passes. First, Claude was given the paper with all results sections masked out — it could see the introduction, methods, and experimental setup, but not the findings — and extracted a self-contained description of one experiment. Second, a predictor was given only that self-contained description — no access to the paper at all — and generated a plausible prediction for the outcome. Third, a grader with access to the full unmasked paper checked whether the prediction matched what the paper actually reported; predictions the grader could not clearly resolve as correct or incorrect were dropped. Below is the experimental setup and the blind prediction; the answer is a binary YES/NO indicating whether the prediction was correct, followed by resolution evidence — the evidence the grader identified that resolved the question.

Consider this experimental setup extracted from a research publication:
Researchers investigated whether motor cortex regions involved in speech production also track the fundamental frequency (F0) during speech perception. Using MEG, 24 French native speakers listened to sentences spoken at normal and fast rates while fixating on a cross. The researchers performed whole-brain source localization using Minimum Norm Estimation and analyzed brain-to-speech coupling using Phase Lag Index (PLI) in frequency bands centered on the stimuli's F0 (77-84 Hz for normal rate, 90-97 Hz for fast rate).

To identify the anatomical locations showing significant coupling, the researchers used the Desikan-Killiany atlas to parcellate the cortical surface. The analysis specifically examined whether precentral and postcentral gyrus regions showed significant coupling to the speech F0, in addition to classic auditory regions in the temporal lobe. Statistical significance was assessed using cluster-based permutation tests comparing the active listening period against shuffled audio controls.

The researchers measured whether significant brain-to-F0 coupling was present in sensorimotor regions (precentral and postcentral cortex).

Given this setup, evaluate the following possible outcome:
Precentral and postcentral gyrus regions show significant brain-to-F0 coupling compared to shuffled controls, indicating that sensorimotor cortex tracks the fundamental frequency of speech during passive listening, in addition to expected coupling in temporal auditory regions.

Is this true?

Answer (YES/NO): YES